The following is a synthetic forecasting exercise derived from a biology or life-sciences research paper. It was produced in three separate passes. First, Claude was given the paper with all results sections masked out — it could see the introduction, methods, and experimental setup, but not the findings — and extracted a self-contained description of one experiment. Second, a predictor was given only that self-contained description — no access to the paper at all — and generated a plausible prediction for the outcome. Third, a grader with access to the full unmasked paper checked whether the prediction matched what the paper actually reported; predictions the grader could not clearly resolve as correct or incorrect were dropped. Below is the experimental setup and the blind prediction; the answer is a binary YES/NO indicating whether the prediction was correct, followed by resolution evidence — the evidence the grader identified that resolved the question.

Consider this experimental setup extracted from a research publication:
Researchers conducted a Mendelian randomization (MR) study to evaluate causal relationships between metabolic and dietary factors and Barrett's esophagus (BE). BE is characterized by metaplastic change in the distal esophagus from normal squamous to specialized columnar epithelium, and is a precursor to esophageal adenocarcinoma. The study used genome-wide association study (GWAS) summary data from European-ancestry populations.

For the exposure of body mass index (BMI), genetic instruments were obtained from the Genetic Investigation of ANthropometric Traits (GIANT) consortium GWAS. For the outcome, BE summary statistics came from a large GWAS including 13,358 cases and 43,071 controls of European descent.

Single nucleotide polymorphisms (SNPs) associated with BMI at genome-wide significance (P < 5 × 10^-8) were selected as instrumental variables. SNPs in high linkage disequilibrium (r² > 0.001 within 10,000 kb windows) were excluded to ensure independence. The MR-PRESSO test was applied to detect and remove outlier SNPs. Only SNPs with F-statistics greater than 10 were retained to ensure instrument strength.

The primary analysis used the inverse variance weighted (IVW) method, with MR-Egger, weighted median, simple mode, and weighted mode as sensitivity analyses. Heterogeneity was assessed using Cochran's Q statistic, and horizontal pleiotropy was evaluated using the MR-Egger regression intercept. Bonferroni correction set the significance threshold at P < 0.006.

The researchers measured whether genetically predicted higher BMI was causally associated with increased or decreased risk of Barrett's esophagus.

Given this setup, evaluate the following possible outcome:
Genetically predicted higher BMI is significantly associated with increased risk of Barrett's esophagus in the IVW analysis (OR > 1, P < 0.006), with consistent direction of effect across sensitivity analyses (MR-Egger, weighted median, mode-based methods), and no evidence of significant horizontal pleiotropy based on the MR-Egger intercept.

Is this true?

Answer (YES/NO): YES